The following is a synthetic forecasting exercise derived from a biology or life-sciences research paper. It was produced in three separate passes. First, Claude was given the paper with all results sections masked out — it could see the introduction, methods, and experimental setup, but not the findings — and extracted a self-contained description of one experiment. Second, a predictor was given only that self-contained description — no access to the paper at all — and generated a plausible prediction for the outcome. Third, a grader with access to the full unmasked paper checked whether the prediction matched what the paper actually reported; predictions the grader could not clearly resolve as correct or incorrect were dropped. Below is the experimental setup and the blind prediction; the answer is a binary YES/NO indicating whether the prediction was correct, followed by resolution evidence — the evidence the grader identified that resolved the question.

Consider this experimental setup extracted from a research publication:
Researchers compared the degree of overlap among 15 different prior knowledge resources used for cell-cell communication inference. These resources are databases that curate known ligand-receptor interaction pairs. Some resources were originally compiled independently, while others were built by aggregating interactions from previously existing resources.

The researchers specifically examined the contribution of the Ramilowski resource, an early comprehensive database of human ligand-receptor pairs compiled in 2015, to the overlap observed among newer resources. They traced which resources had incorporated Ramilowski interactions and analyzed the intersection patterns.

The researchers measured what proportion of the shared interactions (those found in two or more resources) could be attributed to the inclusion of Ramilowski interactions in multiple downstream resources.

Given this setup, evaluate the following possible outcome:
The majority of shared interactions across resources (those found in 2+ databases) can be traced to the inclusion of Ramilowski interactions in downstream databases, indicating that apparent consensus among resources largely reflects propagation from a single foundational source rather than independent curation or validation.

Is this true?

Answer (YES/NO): YES